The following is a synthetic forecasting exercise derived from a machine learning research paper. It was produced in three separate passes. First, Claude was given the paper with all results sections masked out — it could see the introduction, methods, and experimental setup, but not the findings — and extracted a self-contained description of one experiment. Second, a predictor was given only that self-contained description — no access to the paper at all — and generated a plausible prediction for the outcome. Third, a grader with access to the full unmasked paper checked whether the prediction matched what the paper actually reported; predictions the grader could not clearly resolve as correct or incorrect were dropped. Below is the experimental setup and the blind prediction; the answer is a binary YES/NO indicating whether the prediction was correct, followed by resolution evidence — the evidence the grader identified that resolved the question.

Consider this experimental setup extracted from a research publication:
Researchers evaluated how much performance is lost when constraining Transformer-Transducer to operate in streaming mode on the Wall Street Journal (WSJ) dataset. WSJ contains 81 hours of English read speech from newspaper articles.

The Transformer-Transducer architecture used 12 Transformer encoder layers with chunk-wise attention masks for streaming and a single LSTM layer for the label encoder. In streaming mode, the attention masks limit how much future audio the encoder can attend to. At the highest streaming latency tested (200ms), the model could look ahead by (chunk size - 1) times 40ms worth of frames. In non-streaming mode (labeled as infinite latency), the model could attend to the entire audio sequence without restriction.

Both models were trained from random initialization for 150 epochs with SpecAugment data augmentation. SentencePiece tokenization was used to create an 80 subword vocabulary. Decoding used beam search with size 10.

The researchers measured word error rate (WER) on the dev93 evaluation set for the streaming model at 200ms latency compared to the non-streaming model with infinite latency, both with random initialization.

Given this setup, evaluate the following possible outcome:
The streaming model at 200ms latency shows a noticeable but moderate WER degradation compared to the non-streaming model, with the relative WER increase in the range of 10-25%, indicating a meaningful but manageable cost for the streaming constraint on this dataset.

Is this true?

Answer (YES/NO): NO